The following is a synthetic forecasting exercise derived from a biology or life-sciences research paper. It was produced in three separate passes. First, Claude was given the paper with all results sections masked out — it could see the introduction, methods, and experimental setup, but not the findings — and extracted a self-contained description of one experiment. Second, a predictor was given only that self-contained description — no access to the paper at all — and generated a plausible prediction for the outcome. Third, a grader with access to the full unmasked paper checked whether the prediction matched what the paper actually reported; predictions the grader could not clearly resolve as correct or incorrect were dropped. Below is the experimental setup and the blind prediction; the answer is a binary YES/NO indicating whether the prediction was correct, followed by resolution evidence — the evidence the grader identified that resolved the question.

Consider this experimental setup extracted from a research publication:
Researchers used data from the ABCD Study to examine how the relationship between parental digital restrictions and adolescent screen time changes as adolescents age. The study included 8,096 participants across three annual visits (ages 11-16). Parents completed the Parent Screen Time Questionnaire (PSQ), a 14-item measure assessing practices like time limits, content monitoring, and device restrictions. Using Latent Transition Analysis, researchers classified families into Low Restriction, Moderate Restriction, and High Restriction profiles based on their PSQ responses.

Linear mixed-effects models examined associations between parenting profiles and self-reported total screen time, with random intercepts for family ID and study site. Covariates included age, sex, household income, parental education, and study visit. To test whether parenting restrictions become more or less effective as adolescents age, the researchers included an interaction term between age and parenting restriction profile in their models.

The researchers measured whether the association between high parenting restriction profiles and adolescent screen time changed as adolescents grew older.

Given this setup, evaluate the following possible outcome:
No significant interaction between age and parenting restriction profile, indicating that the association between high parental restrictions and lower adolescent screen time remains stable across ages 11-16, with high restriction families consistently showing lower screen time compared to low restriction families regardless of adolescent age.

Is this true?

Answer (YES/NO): NO